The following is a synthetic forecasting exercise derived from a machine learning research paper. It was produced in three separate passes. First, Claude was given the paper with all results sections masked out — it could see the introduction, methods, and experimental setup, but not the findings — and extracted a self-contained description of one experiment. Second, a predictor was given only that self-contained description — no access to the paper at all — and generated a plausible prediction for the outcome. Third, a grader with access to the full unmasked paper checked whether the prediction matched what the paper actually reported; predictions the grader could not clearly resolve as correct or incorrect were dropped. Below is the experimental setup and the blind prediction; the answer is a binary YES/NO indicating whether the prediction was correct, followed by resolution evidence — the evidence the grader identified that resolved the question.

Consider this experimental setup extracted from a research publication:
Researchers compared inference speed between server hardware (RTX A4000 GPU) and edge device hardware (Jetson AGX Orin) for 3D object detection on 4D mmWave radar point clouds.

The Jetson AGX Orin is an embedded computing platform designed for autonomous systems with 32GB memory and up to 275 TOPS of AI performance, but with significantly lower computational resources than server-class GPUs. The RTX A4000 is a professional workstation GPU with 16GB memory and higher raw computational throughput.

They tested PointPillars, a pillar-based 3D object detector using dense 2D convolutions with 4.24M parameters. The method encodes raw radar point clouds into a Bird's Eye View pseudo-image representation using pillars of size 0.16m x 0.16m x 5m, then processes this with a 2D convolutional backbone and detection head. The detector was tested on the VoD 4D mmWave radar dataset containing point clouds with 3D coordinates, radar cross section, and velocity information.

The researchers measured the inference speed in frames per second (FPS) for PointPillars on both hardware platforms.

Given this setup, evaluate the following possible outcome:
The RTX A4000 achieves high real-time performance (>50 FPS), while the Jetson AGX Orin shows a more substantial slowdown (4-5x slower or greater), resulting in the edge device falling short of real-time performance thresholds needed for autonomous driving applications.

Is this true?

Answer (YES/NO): NO